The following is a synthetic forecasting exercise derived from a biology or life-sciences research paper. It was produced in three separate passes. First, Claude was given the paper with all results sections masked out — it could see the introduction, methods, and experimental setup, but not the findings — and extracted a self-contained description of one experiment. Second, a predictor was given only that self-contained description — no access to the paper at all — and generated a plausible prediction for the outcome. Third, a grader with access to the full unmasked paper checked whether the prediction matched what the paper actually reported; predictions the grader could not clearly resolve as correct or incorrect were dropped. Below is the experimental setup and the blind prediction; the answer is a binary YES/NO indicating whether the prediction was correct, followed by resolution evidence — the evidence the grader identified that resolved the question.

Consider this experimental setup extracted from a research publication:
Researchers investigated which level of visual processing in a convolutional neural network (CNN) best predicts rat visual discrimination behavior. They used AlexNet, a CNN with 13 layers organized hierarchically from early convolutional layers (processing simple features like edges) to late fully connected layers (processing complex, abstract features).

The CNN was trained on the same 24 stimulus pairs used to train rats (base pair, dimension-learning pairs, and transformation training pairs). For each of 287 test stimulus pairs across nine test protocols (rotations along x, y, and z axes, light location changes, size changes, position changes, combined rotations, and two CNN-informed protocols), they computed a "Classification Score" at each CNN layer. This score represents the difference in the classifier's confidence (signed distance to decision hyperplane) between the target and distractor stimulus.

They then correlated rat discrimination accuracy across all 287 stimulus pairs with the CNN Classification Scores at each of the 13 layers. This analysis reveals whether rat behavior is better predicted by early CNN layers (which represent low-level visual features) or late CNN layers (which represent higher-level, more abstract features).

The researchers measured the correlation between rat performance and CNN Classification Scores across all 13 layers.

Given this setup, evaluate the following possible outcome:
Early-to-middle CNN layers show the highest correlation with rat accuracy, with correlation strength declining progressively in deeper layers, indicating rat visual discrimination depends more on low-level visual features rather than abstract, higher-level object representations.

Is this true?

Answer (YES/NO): NO